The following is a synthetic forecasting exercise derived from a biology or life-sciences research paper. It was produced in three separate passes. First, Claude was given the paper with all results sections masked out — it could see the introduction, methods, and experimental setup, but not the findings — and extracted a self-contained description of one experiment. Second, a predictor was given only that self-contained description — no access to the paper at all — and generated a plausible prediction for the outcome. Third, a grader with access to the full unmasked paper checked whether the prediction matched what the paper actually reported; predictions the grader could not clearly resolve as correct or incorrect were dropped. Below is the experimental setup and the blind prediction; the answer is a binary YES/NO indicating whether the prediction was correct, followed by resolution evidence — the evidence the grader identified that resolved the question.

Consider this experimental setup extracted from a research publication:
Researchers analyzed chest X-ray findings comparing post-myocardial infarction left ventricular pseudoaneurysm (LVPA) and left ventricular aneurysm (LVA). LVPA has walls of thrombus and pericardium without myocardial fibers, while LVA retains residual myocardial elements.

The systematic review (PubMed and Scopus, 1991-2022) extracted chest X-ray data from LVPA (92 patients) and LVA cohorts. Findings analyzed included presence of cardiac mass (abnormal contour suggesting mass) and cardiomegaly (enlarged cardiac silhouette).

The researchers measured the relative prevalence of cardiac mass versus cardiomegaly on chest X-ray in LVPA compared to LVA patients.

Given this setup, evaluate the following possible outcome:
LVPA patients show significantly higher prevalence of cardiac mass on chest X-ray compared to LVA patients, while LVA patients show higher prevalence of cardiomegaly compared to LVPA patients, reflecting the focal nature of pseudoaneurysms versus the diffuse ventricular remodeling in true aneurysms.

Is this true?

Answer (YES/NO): YES